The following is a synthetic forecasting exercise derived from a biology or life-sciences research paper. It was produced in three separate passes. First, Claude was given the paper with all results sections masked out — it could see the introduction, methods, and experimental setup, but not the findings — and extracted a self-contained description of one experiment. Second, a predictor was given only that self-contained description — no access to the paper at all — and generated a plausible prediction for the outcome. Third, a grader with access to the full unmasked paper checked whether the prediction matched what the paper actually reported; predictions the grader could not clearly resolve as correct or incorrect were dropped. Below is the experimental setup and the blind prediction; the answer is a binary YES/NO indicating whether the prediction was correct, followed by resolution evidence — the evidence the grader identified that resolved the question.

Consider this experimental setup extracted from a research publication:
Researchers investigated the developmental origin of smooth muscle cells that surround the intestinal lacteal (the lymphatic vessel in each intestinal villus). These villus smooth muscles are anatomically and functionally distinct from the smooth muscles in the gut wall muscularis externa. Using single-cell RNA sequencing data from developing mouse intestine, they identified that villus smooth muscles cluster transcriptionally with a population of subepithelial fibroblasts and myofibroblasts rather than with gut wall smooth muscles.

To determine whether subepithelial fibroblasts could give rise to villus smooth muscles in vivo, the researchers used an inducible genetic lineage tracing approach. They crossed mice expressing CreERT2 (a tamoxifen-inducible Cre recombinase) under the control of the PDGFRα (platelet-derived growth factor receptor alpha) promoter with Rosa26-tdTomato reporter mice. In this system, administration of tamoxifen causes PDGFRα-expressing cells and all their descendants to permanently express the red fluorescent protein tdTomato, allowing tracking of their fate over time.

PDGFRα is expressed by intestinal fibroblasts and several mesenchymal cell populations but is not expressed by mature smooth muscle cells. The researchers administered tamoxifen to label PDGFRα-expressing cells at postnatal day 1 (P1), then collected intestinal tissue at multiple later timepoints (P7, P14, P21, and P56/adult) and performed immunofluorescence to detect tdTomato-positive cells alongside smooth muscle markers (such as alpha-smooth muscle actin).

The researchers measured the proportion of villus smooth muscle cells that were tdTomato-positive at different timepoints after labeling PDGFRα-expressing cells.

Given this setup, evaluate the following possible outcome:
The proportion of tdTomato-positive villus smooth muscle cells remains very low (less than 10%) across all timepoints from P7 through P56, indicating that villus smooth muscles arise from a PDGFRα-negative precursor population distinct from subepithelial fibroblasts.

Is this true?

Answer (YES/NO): NO